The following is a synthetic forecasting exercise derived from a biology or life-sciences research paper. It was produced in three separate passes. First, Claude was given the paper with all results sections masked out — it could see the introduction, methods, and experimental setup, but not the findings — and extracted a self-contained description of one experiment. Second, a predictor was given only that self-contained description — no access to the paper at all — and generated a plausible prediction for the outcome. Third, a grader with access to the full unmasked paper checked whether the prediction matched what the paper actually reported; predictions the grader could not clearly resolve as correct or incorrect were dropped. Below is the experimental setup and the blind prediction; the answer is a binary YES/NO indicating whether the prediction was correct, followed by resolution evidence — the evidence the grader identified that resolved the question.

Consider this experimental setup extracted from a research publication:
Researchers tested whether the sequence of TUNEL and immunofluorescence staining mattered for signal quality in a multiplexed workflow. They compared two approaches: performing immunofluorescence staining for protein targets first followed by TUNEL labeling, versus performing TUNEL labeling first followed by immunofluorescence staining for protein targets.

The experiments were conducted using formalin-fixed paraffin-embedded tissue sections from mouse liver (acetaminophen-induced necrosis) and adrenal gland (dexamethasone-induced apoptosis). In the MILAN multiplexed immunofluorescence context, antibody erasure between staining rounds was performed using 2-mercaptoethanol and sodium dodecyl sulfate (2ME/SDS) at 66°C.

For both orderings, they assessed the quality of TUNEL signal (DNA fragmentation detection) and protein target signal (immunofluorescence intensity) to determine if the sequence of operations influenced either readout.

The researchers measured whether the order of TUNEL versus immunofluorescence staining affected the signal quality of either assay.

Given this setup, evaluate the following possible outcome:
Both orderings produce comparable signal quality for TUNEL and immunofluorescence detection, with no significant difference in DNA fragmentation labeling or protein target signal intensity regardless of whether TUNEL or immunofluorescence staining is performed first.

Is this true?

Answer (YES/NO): YES